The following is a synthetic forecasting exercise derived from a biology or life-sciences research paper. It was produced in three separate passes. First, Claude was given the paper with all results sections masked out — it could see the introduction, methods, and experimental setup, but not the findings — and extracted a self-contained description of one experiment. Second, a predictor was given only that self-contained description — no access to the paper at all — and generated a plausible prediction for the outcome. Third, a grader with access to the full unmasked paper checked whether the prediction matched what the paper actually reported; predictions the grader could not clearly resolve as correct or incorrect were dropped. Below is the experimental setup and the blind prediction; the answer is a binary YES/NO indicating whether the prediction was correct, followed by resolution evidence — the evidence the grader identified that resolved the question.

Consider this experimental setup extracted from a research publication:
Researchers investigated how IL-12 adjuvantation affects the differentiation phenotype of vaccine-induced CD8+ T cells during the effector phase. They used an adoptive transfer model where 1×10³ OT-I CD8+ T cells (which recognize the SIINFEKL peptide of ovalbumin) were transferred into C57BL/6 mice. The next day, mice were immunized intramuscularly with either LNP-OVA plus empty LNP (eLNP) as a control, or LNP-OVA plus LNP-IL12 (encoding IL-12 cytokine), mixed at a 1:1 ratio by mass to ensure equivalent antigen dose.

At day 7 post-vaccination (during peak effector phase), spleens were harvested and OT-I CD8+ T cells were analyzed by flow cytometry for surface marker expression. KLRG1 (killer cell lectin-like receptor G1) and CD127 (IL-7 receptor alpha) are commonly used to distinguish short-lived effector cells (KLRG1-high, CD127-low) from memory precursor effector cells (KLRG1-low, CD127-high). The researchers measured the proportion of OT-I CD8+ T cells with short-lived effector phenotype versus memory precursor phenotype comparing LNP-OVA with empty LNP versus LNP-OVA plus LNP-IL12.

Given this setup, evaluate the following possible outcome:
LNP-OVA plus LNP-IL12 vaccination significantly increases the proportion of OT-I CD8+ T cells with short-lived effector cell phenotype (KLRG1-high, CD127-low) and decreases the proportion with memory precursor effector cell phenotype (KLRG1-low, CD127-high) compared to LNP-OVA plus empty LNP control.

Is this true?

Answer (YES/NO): YES